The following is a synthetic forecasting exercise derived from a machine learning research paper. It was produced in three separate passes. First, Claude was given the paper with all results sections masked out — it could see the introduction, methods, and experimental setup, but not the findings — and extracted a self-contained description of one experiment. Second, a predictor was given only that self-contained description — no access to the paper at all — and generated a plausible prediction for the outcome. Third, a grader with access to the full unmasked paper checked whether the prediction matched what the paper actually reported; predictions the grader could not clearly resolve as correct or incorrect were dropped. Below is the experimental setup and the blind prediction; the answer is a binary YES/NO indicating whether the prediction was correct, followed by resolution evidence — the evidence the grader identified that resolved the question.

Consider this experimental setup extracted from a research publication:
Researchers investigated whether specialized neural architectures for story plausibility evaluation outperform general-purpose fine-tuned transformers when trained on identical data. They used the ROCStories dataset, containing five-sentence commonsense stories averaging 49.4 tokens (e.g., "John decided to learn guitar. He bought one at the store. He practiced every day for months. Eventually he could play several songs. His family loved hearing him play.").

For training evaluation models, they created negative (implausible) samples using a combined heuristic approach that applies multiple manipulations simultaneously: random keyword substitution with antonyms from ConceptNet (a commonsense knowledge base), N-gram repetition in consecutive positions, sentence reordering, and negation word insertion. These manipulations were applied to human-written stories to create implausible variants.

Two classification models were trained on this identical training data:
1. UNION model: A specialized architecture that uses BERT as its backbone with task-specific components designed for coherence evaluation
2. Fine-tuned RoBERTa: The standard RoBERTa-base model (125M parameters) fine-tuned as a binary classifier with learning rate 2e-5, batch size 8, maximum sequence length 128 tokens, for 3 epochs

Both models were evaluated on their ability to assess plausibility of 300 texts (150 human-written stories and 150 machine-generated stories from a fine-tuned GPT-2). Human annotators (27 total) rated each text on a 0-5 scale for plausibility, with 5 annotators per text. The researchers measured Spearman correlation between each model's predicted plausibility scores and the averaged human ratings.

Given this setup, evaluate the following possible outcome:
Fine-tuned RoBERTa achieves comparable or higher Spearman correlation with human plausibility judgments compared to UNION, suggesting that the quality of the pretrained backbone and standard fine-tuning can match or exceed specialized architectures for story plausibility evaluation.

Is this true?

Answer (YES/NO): YES